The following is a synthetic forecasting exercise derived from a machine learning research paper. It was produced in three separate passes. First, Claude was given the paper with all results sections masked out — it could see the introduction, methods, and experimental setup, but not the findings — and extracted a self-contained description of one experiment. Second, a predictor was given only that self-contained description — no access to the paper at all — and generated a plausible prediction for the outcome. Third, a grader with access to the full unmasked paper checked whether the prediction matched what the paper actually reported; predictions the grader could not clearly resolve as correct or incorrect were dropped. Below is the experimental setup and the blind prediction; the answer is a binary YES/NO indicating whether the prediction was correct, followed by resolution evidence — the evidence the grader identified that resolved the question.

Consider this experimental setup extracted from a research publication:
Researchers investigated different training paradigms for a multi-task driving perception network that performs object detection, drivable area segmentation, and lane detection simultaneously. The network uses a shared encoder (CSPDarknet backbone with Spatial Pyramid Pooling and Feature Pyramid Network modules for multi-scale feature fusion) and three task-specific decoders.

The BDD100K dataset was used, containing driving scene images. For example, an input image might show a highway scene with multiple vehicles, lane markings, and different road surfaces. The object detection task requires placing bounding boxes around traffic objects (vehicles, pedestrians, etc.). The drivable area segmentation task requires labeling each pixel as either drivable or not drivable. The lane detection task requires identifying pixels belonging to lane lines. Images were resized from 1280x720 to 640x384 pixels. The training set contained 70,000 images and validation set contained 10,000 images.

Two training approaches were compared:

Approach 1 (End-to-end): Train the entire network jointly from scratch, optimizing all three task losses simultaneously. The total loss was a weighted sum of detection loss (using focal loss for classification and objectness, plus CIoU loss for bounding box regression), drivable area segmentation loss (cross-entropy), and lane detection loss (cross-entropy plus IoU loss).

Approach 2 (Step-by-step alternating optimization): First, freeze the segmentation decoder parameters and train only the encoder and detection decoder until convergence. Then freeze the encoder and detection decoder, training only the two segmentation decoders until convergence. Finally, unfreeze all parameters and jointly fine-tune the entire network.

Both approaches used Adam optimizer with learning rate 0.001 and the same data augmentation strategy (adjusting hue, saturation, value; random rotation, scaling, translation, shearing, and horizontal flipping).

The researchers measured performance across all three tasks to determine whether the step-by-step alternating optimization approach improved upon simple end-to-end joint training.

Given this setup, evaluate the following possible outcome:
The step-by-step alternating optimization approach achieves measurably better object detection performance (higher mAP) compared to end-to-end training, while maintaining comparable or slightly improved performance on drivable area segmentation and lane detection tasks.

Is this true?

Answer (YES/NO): NO